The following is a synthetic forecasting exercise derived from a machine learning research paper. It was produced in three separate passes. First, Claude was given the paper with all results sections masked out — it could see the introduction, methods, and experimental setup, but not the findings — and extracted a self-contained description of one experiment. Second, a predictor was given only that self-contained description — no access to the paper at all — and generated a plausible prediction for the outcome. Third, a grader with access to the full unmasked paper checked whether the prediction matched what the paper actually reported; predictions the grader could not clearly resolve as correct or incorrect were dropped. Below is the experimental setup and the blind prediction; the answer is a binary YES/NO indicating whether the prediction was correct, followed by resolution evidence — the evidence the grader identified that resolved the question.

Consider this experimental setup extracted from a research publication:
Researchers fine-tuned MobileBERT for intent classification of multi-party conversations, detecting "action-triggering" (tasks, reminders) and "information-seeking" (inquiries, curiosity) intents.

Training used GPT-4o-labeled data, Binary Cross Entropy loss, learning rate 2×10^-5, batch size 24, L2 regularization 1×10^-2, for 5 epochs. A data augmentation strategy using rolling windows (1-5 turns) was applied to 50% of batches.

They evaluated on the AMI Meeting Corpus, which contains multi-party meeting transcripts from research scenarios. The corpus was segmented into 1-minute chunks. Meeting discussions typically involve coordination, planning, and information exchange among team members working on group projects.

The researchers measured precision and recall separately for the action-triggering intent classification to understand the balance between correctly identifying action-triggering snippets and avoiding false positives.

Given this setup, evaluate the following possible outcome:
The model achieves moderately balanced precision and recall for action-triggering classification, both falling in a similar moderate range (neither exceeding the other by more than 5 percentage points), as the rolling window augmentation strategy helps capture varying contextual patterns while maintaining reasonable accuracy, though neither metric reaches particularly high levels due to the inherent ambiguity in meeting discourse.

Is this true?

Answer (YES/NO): NO